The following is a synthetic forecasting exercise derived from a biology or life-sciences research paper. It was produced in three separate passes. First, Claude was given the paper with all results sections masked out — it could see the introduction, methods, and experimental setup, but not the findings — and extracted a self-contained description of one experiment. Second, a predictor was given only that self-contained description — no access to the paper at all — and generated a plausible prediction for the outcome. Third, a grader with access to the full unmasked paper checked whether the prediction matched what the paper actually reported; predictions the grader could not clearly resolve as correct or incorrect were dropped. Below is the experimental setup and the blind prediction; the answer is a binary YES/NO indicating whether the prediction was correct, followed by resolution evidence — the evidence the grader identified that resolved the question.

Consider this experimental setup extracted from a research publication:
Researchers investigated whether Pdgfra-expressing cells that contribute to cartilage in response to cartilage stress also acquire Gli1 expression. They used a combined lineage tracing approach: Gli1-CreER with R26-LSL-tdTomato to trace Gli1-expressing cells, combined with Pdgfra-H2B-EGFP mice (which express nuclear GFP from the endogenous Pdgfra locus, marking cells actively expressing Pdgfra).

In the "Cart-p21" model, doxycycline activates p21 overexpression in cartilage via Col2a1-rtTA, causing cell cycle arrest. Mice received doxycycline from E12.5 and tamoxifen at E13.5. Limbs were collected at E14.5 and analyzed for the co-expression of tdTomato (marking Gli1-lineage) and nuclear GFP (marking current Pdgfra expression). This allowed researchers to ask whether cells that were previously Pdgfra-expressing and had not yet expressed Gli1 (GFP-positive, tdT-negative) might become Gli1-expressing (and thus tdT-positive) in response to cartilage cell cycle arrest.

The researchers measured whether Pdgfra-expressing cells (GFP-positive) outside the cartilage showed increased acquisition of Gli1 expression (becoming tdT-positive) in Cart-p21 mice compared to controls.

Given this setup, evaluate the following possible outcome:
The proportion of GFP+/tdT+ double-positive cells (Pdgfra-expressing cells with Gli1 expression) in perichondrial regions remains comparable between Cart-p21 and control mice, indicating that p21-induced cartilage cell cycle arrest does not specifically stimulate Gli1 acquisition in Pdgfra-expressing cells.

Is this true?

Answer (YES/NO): NO